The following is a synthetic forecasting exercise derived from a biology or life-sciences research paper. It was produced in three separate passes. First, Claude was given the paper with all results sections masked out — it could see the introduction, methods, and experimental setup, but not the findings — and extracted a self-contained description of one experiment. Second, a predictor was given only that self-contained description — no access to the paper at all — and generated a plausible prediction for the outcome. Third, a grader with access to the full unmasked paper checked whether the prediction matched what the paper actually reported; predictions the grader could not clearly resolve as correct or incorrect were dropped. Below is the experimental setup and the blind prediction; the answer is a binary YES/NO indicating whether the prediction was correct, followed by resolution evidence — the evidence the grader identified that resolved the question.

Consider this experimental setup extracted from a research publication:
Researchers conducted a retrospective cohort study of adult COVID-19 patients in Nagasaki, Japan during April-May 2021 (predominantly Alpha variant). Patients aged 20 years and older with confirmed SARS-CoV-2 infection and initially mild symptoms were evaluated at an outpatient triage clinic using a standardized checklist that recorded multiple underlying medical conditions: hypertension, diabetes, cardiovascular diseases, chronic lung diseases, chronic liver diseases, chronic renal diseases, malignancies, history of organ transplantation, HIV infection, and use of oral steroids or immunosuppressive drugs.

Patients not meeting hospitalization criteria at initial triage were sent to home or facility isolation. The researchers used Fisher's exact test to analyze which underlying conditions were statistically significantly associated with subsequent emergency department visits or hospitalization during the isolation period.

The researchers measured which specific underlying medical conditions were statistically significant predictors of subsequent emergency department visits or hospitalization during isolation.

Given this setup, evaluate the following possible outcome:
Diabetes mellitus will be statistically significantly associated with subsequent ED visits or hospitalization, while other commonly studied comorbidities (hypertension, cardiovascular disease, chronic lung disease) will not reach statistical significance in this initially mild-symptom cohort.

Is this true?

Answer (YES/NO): NO